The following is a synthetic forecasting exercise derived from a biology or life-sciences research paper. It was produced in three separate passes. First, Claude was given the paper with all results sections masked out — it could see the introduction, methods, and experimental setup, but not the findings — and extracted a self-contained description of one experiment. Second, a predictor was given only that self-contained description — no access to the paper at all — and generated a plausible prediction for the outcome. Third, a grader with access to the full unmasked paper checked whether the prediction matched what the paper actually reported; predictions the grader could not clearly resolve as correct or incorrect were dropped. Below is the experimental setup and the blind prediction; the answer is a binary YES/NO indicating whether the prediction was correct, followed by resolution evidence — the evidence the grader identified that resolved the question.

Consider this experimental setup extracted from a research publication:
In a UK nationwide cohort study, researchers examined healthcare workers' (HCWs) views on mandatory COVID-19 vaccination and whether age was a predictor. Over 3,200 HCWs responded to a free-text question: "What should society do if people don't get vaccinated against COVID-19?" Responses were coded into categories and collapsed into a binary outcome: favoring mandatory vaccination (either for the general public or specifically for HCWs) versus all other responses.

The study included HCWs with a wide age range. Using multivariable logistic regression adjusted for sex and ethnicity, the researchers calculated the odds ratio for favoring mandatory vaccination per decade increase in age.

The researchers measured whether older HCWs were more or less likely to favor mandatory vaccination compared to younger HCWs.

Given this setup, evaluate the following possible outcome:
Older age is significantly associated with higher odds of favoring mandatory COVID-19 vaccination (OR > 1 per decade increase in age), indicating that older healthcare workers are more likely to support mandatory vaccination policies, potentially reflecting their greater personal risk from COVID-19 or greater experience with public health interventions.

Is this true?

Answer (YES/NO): YES